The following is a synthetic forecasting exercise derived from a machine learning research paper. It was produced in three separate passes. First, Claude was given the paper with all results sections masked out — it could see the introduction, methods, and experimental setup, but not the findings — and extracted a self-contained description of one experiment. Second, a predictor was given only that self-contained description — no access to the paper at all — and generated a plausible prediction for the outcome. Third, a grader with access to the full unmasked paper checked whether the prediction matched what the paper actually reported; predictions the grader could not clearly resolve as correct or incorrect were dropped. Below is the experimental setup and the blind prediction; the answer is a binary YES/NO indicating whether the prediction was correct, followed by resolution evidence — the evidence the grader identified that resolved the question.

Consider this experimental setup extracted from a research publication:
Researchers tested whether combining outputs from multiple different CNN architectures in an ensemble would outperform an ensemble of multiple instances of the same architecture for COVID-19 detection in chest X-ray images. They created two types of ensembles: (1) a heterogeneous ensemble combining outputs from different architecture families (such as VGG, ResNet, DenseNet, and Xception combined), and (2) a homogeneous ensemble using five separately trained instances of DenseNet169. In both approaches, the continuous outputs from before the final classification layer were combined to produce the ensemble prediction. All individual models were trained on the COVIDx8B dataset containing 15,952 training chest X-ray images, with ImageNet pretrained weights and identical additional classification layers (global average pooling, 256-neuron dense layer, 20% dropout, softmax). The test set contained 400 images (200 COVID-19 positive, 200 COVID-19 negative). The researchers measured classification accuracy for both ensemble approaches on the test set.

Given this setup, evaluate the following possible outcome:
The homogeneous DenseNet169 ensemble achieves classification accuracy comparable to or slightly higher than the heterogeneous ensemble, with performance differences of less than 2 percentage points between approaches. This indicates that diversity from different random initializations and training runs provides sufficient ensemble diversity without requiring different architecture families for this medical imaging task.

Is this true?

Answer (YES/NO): YES